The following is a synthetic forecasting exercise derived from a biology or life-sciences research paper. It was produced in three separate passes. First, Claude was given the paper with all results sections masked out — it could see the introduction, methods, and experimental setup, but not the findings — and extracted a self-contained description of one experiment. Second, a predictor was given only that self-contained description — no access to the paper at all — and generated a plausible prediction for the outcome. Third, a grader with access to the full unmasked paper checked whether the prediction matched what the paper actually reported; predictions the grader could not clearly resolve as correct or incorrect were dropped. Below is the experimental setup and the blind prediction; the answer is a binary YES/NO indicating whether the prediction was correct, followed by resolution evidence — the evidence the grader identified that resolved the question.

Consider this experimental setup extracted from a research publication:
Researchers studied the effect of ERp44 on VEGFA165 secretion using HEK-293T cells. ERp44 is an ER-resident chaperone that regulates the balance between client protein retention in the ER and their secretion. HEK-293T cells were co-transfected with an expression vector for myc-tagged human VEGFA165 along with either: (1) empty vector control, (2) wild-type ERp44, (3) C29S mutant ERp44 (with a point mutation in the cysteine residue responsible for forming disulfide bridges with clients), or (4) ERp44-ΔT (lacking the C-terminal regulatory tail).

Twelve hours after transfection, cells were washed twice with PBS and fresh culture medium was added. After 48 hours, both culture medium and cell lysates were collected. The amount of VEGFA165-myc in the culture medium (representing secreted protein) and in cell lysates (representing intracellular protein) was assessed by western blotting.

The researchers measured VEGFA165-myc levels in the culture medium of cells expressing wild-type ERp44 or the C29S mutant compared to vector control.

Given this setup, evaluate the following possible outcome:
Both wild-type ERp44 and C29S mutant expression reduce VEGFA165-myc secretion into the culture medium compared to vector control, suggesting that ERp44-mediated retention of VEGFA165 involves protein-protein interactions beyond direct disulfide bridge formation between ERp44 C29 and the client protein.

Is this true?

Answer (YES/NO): NO